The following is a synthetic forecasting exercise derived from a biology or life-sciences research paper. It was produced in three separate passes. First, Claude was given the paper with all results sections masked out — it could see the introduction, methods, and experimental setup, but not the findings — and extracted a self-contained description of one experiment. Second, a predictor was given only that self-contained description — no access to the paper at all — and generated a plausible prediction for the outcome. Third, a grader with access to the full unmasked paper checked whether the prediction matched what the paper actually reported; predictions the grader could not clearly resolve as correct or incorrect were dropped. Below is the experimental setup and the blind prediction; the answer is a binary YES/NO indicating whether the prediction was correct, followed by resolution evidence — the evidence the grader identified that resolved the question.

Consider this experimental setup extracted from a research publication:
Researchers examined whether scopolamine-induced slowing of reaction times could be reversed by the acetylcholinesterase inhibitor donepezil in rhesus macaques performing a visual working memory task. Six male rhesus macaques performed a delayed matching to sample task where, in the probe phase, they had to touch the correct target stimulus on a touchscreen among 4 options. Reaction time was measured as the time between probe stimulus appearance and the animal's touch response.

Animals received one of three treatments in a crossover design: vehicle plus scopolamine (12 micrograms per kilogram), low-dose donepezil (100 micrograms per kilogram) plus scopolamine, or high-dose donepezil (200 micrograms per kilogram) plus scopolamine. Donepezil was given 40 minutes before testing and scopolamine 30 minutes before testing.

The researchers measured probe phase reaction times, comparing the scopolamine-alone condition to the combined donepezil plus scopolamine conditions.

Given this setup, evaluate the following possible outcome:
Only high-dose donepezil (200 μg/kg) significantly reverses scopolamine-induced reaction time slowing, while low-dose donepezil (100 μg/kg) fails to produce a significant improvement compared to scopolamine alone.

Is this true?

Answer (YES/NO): NO